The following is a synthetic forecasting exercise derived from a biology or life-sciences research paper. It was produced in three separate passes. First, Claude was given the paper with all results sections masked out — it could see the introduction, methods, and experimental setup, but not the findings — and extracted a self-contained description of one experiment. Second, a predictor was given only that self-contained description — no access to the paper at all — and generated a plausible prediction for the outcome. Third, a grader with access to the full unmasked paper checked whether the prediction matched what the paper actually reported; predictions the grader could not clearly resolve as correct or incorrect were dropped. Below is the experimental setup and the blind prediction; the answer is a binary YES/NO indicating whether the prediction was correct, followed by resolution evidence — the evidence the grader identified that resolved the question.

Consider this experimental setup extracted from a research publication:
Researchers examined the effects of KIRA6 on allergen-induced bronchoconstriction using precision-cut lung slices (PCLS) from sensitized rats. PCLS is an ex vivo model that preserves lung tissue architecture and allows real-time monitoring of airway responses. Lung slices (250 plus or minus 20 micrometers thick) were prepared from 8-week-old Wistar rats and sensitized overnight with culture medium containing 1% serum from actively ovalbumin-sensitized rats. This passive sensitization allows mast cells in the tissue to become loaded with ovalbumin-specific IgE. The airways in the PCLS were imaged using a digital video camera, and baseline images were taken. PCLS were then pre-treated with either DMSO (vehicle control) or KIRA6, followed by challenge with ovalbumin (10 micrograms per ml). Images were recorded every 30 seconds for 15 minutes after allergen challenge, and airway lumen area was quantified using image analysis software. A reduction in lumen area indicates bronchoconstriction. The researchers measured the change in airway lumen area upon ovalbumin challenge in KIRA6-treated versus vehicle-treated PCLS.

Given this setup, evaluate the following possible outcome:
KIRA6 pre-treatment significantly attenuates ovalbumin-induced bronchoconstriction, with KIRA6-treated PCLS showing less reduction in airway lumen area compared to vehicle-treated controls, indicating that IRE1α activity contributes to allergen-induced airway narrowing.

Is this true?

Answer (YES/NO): NO